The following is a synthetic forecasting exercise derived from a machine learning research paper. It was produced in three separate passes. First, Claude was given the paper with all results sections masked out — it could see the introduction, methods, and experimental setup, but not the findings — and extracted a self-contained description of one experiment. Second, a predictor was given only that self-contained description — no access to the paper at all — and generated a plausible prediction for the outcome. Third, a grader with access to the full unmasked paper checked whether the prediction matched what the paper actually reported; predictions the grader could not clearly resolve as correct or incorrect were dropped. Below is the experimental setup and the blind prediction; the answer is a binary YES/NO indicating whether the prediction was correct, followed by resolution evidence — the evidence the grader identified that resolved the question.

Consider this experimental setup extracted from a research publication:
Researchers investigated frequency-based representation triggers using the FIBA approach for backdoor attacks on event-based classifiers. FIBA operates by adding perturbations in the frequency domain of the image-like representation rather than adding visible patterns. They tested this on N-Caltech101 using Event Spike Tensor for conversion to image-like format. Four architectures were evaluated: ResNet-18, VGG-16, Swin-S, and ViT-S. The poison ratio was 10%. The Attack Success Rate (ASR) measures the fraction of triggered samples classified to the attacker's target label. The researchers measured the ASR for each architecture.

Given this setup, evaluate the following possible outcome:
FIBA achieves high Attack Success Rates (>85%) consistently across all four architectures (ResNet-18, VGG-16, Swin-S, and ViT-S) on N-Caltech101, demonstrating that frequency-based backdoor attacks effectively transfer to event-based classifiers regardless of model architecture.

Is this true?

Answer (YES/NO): NO